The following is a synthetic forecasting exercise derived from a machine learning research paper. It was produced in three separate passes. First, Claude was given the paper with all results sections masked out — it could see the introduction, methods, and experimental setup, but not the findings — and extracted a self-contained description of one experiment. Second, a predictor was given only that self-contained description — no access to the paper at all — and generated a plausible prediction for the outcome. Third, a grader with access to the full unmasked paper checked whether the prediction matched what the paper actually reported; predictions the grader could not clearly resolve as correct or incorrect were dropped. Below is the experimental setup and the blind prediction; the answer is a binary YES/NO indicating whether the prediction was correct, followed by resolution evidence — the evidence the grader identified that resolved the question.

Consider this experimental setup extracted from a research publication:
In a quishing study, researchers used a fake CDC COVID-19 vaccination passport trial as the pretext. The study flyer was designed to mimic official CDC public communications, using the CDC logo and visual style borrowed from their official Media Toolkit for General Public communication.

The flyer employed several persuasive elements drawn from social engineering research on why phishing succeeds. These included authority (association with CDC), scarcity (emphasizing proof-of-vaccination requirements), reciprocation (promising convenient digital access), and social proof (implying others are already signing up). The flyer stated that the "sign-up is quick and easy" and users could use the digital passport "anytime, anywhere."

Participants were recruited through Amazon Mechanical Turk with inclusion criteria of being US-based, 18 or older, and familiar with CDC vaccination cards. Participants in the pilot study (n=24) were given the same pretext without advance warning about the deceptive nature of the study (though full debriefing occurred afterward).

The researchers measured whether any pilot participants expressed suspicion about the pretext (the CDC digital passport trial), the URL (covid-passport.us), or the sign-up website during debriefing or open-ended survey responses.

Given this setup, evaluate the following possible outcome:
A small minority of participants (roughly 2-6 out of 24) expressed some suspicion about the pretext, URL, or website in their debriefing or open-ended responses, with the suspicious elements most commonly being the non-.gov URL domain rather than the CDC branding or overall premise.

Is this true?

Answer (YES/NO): NO